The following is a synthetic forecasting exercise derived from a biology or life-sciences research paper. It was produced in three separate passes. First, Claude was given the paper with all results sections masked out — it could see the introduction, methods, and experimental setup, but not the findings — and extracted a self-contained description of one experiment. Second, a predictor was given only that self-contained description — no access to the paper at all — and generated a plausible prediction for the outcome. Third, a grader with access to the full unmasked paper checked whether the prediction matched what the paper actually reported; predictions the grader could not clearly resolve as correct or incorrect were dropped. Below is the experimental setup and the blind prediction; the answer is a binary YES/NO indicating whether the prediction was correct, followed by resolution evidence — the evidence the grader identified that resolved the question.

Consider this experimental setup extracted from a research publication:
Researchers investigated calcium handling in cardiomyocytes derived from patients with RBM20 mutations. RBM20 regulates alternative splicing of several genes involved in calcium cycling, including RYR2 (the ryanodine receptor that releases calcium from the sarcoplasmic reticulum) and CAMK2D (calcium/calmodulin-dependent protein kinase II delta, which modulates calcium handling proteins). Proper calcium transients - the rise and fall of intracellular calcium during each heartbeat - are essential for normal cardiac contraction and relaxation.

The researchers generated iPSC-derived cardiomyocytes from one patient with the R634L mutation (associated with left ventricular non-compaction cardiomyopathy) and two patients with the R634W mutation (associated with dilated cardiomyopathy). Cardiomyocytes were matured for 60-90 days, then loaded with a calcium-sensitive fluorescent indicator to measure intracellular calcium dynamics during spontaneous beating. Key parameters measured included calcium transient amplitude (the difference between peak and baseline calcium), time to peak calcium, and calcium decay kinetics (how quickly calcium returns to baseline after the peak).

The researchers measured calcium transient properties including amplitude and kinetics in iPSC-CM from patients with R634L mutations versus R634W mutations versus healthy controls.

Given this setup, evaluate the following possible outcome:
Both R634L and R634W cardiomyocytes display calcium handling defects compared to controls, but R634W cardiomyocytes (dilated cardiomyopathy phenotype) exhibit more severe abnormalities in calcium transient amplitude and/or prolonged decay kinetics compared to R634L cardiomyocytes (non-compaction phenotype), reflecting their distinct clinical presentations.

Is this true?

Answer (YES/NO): NO